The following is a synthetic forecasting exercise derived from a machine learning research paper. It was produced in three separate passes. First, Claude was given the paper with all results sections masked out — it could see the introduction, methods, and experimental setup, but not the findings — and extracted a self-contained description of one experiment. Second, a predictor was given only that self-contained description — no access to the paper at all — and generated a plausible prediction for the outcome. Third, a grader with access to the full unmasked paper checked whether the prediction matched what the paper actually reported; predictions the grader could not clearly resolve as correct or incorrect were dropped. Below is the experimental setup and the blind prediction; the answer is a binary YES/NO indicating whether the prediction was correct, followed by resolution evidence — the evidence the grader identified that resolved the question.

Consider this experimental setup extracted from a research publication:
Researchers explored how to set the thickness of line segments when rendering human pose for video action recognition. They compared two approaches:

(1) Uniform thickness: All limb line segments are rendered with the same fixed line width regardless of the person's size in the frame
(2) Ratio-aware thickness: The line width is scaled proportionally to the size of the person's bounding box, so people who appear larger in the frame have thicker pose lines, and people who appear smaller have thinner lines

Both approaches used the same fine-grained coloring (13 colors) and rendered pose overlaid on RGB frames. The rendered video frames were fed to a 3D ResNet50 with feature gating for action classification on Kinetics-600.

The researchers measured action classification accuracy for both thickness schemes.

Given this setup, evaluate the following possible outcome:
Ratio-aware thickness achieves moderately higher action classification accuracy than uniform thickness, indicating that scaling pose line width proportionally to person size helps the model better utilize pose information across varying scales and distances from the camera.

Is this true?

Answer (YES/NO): YES